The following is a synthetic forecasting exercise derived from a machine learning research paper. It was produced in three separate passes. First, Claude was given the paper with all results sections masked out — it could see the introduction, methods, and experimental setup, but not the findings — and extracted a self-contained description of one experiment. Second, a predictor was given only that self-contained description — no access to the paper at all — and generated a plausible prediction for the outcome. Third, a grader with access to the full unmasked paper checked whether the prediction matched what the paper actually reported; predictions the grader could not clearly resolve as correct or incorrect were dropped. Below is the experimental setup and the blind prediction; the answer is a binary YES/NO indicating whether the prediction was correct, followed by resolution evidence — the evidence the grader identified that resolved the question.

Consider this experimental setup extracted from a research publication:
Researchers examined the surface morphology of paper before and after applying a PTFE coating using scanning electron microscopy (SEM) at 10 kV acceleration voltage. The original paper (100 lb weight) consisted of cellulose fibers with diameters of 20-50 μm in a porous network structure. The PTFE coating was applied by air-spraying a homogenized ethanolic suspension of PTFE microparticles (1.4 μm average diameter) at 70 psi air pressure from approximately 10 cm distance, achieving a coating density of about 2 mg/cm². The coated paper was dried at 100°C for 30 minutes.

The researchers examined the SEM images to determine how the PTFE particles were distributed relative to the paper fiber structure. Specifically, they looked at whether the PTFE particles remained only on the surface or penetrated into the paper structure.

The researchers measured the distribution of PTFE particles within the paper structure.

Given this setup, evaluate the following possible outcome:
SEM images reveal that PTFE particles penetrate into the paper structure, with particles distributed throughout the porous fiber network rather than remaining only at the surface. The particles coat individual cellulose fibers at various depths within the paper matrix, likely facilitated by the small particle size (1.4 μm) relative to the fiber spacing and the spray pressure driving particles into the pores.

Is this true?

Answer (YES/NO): YES